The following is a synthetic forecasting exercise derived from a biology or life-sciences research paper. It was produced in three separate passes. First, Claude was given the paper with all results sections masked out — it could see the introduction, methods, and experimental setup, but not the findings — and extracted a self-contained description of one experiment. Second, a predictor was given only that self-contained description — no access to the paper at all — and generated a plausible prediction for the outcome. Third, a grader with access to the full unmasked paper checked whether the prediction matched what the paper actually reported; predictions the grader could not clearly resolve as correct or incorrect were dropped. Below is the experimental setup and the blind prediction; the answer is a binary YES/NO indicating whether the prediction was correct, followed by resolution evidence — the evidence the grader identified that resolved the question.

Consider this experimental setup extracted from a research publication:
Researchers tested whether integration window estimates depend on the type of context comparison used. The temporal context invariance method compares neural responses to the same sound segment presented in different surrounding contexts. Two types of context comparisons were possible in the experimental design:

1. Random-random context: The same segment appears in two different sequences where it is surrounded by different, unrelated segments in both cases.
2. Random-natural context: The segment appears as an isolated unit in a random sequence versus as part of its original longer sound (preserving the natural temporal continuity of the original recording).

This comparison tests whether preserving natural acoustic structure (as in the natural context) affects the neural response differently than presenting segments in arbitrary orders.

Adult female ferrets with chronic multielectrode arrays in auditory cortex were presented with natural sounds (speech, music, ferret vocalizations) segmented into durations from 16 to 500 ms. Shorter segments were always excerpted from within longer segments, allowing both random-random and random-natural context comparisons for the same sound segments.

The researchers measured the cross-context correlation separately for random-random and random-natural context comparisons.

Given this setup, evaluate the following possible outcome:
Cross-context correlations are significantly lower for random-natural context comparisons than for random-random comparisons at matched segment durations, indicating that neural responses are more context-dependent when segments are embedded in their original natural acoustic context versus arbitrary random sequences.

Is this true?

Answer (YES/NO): NO